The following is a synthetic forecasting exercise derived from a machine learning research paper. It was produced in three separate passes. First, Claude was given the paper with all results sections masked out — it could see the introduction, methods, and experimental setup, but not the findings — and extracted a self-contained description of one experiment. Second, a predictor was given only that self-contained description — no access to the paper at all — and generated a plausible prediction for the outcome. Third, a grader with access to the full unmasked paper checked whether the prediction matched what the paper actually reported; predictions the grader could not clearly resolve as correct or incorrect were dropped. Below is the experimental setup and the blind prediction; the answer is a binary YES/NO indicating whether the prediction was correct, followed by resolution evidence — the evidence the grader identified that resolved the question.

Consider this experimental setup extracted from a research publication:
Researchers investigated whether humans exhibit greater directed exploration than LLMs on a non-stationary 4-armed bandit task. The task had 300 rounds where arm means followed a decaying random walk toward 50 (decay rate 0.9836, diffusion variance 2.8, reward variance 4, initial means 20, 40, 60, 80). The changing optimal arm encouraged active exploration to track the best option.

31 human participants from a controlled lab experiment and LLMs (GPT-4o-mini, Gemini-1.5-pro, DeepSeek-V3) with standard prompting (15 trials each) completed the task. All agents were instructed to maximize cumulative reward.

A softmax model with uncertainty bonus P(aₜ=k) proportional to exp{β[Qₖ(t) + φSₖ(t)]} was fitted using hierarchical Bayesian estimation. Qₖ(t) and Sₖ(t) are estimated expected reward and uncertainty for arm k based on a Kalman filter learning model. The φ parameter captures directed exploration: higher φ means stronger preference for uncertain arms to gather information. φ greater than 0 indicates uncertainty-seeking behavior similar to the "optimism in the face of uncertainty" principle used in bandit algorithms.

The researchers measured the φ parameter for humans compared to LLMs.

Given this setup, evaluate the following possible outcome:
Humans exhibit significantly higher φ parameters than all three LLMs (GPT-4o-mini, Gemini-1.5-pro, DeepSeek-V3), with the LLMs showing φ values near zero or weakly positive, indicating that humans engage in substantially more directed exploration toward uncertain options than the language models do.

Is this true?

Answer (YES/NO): NO